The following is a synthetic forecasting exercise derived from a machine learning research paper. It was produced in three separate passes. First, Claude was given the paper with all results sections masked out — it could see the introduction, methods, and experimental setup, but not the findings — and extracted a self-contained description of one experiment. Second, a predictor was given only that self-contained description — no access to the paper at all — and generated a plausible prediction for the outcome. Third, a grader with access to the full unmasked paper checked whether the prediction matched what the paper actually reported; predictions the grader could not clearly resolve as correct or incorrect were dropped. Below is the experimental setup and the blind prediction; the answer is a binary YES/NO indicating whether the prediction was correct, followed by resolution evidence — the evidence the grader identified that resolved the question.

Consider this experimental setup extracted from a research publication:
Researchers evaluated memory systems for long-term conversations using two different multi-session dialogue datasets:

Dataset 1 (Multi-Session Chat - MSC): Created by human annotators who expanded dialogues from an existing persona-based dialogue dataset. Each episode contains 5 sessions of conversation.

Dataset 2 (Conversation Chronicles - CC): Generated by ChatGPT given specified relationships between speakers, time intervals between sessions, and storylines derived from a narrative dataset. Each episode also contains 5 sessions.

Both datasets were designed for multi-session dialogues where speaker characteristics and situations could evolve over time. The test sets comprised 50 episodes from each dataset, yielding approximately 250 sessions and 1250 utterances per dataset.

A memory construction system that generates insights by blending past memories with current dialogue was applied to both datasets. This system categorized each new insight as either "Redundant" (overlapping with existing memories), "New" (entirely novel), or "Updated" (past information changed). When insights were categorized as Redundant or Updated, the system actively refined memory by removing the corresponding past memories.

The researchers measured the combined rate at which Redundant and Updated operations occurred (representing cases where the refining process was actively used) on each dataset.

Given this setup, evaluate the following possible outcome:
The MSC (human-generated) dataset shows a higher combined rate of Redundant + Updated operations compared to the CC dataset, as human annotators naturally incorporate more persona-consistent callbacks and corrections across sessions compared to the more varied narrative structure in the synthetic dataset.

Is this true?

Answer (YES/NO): NO